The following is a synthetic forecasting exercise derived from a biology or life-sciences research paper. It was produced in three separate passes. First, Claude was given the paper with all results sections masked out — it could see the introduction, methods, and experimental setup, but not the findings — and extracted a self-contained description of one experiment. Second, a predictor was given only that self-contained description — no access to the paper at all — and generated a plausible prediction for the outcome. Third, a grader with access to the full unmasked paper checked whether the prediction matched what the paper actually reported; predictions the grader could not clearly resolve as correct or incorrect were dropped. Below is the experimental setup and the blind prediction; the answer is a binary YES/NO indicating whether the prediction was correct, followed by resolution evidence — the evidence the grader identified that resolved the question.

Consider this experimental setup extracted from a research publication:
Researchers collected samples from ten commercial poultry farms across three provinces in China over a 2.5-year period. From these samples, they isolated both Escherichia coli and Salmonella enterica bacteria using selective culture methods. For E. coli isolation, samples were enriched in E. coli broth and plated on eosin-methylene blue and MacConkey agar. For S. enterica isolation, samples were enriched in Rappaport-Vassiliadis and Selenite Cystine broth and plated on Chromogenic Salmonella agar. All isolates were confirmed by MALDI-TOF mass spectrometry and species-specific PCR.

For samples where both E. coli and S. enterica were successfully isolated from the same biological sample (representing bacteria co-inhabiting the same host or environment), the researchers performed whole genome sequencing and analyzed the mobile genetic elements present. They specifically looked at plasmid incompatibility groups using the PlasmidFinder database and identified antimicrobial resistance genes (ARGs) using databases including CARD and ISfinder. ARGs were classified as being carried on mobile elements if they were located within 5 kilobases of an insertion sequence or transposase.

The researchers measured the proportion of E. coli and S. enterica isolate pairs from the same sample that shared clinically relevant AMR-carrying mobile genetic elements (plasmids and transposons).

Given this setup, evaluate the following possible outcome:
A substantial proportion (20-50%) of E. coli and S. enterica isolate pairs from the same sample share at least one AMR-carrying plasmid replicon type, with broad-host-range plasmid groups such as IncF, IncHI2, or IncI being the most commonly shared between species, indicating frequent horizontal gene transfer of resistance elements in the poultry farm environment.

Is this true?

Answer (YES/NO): NO